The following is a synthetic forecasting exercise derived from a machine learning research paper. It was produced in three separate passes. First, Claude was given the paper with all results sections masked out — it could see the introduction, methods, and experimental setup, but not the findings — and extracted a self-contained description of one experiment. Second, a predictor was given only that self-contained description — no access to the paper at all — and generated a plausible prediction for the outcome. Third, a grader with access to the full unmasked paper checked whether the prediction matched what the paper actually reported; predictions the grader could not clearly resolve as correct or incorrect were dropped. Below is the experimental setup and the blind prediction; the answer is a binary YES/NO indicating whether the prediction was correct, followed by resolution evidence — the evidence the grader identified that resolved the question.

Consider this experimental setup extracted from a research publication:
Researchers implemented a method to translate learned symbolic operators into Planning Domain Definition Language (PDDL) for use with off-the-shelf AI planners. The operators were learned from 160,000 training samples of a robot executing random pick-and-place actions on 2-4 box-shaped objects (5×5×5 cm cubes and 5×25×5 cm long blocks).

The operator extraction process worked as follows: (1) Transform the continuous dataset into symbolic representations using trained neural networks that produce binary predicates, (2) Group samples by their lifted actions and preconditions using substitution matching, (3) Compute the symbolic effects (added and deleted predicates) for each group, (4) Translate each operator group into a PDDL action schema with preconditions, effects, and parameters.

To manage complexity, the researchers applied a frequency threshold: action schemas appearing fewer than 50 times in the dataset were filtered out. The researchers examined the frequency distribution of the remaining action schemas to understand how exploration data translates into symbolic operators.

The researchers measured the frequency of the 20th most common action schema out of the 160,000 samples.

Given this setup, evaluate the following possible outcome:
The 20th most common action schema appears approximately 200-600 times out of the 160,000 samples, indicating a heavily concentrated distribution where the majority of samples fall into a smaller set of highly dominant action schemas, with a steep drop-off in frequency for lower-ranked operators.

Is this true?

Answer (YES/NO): NO